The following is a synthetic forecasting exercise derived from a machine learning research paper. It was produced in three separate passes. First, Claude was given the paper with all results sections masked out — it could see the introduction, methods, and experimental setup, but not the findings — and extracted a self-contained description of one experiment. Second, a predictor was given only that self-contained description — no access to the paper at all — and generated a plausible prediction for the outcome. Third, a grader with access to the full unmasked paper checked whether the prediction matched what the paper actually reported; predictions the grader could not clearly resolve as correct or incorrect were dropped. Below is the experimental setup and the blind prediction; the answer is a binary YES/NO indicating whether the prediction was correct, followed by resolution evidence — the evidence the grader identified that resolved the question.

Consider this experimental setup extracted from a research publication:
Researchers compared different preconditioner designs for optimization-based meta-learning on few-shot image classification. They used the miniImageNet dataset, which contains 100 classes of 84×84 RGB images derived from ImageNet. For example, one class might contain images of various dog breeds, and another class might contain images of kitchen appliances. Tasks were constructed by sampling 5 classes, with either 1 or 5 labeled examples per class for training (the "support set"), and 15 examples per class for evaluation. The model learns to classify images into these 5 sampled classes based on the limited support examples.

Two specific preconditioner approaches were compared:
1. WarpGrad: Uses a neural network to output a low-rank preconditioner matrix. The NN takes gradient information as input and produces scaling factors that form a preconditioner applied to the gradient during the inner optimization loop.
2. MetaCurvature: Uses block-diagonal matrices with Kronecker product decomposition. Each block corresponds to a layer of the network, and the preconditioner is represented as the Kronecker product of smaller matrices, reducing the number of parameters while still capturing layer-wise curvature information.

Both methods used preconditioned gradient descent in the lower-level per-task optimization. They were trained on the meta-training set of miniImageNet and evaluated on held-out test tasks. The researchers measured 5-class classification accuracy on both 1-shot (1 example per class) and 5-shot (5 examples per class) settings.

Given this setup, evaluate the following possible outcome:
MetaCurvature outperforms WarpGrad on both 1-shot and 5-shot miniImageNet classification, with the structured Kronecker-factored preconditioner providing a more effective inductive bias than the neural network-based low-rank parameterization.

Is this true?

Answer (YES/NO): NO